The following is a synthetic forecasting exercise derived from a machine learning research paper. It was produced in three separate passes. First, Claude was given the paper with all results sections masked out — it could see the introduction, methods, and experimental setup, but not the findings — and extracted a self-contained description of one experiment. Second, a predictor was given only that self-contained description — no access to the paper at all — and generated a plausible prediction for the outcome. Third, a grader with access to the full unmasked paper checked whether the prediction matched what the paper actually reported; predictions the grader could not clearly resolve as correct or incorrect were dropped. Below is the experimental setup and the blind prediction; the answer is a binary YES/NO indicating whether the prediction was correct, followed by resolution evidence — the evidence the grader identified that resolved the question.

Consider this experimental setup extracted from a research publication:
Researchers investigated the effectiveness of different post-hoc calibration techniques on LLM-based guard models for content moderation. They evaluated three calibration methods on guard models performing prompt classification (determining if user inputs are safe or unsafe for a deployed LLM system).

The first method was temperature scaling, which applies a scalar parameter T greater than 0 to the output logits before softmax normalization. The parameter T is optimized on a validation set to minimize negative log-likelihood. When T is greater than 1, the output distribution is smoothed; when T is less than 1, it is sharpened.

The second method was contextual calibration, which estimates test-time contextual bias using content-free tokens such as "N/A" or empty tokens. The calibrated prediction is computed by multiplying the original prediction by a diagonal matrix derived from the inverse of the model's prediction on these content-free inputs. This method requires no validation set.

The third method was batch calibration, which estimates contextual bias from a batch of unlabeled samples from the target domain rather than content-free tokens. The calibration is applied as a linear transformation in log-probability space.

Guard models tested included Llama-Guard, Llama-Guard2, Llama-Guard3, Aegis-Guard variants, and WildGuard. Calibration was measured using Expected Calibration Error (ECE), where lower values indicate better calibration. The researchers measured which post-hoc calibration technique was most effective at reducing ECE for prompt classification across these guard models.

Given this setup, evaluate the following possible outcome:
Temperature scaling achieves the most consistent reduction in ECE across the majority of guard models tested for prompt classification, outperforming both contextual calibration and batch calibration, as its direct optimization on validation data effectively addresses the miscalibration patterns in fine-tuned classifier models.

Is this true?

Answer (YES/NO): NO